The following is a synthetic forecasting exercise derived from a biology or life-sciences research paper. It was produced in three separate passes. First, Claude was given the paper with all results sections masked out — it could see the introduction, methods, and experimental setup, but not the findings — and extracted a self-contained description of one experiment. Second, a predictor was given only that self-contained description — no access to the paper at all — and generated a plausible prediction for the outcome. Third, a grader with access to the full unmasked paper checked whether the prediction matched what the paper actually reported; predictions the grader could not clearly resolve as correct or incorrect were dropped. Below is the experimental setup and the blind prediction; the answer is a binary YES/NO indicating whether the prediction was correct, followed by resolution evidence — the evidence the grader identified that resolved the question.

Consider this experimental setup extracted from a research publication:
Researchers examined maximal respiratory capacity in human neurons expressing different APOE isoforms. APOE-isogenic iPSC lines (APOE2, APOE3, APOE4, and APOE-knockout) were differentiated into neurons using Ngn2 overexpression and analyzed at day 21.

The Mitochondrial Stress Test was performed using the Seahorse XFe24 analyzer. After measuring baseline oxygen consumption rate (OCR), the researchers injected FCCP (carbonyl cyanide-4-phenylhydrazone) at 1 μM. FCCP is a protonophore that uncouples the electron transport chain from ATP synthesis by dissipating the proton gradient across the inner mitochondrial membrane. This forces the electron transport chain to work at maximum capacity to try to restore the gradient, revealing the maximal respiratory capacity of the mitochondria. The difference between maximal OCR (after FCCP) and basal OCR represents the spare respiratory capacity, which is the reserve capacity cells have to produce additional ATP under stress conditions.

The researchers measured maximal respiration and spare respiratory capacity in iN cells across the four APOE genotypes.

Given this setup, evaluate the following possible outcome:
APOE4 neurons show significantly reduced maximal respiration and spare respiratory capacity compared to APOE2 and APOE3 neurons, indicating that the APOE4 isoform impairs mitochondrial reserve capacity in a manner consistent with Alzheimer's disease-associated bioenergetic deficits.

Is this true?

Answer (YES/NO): NO